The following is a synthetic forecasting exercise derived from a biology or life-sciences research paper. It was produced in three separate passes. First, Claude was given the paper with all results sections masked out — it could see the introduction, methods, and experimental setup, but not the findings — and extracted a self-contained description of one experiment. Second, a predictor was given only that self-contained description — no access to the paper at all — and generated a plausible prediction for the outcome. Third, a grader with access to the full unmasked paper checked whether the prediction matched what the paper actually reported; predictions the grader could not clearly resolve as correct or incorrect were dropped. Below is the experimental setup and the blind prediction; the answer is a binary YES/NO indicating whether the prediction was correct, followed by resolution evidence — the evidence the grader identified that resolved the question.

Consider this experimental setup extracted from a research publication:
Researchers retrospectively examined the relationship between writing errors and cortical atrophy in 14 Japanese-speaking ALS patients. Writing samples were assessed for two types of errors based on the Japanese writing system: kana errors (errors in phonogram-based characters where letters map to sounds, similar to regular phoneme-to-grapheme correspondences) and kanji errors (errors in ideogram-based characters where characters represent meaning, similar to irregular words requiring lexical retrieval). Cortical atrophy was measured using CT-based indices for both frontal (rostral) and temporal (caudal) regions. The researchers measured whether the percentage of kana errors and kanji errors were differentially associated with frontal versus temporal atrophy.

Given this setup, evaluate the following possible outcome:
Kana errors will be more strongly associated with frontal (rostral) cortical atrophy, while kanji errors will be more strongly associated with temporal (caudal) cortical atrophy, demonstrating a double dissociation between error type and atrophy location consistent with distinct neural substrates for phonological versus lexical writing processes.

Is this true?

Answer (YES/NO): YES